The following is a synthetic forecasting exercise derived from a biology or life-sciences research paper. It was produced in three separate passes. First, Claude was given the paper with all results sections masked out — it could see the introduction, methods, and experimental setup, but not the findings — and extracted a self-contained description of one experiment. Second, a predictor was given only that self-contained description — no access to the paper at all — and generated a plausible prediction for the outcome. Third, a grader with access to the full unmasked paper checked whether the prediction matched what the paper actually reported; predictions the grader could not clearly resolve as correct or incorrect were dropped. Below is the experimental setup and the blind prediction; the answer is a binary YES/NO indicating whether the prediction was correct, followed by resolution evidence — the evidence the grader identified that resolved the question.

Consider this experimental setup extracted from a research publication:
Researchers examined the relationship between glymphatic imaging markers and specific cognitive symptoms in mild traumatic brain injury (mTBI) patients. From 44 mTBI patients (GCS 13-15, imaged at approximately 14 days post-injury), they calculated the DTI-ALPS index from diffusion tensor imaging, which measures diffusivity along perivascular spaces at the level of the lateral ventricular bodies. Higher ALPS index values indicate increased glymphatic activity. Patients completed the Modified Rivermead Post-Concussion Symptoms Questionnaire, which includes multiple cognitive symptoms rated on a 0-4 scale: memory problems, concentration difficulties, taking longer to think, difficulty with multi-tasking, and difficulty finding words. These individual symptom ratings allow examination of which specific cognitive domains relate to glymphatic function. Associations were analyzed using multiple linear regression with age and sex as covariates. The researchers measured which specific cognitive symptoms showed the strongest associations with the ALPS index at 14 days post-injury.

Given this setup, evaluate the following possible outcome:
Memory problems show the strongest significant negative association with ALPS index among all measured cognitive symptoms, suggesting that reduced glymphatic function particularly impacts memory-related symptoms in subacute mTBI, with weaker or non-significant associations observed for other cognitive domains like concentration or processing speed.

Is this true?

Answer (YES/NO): NO